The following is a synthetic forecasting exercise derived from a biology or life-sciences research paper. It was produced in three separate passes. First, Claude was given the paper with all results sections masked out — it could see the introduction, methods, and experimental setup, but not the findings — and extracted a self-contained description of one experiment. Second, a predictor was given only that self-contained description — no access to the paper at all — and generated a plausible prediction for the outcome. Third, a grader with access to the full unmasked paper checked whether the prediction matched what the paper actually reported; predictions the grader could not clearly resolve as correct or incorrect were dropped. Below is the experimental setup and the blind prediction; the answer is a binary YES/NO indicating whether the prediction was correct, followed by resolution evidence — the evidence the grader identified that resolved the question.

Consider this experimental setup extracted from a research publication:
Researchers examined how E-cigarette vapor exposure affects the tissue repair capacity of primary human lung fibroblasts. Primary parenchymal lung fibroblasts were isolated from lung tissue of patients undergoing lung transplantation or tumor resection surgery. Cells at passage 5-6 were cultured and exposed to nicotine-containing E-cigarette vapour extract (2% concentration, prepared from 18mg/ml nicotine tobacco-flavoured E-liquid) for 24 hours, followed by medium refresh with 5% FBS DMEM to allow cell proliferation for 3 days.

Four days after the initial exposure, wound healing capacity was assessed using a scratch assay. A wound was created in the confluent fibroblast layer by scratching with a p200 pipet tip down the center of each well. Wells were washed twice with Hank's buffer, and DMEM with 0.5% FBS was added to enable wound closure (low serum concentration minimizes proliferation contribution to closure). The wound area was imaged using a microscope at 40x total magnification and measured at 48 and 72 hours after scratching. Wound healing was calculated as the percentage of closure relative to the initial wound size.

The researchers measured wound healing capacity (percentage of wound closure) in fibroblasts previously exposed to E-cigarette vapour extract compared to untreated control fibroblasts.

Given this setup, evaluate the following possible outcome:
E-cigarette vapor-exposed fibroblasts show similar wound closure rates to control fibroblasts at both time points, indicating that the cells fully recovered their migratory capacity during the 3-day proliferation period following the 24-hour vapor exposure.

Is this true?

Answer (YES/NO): NO